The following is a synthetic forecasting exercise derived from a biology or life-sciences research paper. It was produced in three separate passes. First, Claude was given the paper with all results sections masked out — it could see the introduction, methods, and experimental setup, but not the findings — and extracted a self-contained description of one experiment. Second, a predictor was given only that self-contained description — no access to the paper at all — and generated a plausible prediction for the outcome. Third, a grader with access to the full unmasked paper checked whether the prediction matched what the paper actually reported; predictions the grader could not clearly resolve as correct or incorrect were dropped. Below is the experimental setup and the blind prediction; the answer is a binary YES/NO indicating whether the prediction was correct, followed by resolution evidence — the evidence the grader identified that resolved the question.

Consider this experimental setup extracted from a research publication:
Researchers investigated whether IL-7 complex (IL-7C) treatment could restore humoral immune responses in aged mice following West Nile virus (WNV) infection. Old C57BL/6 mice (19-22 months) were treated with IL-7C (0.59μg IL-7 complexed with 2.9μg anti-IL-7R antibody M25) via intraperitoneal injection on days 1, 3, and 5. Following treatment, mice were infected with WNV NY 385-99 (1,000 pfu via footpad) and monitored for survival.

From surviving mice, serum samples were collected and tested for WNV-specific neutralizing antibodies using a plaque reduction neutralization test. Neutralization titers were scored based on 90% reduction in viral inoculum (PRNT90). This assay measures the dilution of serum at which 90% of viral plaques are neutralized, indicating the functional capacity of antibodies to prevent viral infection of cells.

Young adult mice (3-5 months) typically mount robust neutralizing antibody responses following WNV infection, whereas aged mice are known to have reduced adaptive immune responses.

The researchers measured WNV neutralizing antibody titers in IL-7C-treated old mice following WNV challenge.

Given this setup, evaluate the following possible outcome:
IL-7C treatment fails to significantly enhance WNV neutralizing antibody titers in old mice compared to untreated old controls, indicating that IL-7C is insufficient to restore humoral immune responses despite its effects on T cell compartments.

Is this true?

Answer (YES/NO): YES